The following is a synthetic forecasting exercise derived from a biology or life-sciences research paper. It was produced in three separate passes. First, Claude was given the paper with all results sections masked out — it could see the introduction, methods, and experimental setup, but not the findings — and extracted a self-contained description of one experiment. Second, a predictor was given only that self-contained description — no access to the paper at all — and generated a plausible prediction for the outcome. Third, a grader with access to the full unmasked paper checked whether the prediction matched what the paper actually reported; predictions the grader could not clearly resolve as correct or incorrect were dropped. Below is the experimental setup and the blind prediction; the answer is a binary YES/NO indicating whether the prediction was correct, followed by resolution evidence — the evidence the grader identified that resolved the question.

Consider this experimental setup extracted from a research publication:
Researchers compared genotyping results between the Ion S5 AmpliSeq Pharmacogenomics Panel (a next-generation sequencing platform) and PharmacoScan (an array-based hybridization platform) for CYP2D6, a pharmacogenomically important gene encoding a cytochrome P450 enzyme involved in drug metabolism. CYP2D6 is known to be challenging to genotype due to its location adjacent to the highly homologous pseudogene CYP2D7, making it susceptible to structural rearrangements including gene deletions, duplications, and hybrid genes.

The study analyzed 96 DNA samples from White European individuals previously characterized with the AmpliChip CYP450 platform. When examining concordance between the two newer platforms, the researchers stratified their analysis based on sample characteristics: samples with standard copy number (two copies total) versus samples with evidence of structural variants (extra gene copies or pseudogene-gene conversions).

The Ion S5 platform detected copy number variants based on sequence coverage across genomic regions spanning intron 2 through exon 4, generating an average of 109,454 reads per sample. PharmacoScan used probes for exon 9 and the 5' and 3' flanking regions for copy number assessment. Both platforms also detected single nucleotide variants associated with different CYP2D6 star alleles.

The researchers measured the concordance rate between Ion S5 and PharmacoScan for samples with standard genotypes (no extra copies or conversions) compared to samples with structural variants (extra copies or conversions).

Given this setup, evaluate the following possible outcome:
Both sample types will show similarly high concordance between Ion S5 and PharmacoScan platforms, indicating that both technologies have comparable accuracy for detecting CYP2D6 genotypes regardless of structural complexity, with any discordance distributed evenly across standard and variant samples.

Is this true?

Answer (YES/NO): NO